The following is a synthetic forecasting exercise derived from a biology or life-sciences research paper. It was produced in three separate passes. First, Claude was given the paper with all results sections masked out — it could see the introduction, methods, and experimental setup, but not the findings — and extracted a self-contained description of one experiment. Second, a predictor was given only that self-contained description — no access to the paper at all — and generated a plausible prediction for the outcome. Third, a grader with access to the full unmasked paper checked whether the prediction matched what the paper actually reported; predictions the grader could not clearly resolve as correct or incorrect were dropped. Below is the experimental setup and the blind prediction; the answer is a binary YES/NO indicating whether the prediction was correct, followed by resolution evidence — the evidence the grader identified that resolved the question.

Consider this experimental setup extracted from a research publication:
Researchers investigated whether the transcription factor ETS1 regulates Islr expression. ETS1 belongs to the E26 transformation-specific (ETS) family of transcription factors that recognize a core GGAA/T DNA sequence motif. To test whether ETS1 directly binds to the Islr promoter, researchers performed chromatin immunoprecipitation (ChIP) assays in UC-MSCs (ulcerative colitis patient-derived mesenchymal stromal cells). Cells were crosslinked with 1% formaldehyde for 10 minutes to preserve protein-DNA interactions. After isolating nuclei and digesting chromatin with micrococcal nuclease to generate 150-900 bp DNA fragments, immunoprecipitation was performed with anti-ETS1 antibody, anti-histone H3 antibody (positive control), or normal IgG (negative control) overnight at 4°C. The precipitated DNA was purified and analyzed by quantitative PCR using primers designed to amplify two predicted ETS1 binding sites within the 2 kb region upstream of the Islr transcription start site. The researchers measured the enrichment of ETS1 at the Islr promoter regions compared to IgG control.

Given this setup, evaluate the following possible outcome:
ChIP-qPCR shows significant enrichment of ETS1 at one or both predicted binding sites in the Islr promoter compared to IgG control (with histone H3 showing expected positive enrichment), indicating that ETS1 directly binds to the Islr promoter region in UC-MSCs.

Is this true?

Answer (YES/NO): YES